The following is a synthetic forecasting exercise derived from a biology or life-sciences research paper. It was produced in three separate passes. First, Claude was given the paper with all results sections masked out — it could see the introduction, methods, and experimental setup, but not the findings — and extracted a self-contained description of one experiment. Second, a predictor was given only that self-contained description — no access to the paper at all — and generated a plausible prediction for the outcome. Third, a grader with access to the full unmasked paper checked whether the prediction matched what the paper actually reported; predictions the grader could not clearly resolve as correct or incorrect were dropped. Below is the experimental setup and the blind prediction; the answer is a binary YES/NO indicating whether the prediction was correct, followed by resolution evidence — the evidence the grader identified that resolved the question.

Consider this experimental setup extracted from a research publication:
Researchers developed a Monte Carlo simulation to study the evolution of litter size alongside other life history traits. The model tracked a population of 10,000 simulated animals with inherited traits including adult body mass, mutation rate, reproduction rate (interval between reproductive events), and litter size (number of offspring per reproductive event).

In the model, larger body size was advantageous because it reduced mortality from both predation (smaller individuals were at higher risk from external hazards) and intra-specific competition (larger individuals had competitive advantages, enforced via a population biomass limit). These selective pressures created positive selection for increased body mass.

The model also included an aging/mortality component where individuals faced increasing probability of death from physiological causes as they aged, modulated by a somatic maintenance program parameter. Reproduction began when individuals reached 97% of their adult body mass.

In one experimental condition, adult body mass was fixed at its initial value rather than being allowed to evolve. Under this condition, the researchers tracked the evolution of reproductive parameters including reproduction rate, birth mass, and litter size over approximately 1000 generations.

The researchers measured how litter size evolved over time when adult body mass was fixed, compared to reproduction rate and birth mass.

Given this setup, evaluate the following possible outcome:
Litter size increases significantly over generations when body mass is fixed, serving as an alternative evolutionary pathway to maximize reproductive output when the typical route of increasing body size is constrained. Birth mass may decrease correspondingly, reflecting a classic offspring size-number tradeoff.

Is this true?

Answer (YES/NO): NO